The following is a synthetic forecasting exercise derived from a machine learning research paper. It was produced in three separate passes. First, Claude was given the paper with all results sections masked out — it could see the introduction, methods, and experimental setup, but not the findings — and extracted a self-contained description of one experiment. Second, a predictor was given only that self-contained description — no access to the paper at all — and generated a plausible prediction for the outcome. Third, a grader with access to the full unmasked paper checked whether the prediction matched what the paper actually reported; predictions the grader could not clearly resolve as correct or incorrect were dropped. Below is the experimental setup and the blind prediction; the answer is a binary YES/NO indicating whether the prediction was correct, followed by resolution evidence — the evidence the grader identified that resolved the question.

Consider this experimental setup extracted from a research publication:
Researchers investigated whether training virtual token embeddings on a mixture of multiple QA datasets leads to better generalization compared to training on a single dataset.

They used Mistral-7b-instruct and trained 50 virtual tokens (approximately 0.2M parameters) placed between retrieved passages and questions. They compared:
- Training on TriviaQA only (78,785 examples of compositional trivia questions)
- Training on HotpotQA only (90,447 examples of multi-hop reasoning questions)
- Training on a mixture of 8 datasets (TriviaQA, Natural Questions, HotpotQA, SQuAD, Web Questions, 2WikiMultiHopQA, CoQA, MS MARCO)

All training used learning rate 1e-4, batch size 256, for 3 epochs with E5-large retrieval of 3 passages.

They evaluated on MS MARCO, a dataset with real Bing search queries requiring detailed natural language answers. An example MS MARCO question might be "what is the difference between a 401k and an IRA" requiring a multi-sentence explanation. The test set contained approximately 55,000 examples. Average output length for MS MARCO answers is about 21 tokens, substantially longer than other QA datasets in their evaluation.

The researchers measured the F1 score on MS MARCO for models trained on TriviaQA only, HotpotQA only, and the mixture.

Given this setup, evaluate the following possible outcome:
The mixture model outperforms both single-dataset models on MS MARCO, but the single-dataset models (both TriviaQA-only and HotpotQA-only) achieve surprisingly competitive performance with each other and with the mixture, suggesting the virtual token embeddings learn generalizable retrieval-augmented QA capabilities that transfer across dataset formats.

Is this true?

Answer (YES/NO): NO